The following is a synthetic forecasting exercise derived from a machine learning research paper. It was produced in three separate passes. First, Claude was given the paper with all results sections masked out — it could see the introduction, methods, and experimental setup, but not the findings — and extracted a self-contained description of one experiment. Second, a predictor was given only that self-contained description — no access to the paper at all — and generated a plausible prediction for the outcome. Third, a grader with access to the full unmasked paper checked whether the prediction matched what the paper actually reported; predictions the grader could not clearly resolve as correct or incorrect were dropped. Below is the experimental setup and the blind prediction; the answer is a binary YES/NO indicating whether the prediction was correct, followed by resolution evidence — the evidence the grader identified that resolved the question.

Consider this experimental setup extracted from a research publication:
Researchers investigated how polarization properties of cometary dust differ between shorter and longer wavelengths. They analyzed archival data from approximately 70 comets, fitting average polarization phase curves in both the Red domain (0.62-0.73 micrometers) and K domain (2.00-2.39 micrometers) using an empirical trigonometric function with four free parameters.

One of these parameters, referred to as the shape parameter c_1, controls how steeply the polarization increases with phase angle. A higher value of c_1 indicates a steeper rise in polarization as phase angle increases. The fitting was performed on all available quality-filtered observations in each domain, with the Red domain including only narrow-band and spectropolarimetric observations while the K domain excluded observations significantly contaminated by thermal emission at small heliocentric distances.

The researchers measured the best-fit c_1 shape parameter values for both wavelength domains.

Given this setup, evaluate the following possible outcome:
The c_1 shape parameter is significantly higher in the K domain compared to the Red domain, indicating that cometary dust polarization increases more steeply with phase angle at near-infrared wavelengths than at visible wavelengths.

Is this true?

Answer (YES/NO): NO